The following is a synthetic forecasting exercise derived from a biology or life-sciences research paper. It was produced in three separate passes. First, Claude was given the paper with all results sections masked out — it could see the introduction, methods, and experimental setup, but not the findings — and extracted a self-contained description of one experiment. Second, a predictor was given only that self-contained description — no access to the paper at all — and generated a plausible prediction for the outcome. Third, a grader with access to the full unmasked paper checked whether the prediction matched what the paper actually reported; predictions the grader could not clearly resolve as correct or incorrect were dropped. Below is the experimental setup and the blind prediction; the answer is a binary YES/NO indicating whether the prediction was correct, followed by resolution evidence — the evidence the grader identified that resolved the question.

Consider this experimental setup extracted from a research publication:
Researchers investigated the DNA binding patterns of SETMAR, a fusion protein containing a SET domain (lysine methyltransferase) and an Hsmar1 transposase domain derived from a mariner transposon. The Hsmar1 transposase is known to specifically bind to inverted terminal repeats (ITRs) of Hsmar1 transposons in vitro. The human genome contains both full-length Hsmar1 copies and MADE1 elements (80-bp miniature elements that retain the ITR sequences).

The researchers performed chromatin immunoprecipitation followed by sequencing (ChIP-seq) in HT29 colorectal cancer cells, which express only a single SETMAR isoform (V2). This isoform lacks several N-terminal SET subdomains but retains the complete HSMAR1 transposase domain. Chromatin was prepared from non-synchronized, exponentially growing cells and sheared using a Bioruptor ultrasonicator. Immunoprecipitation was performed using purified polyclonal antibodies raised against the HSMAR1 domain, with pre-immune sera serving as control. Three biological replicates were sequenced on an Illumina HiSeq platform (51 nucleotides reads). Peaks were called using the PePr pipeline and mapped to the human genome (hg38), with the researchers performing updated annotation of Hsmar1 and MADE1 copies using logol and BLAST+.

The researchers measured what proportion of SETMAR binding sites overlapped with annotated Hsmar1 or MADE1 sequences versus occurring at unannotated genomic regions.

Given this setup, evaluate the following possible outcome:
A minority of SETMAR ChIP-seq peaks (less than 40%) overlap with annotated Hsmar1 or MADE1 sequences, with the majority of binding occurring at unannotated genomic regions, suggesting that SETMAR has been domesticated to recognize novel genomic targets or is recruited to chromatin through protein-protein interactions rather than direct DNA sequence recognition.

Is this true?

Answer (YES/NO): NO